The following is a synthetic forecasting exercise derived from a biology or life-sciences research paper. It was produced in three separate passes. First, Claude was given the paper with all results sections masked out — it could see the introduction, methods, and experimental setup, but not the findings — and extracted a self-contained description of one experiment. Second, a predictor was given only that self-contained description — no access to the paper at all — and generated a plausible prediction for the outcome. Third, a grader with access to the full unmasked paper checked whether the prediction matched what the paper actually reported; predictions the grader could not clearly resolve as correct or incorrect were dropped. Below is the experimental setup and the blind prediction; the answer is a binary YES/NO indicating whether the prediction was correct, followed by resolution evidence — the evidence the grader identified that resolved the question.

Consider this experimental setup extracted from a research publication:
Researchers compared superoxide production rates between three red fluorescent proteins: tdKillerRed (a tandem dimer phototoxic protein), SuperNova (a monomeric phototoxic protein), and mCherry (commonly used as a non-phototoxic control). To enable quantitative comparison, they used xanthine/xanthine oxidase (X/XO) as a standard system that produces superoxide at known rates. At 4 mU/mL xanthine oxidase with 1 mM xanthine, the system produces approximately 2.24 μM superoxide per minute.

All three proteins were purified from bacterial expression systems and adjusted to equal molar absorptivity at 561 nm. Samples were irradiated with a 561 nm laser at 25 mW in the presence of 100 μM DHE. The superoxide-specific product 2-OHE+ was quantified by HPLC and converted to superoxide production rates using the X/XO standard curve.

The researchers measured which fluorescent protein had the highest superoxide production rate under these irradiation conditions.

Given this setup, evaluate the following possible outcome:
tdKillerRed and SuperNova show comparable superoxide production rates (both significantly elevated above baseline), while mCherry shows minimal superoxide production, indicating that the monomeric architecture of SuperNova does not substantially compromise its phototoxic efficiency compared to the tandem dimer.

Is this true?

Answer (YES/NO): NO